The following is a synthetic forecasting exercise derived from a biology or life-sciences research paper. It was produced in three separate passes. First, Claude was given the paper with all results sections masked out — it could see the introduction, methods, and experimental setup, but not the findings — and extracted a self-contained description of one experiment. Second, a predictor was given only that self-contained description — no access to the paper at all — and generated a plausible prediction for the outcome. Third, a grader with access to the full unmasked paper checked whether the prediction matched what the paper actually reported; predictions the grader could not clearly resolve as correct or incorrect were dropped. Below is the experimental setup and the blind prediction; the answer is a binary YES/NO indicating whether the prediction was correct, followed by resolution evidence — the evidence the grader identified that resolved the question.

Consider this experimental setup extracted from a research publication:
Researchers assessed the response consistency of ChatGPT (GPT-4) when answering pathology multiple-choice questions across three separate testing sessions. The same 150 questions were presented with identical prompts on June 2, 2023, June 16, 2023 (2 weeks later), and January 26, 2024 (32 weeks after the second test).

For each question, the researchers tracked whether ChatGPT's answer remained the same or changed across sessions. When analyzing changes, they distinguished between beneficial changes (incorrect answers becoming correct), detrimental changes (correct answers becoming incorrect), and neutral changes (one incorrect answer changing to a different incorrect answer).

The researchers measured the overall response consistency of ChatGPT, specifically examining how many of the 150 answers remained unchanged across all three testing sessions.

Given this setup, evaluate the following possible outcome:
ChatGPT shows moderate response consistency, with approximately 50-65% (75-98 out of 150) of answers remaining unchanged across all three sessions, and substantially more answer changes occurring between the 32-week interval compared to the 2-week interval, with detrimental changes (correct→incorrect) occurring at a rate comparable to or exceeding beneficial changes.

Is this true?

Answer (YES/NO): NO